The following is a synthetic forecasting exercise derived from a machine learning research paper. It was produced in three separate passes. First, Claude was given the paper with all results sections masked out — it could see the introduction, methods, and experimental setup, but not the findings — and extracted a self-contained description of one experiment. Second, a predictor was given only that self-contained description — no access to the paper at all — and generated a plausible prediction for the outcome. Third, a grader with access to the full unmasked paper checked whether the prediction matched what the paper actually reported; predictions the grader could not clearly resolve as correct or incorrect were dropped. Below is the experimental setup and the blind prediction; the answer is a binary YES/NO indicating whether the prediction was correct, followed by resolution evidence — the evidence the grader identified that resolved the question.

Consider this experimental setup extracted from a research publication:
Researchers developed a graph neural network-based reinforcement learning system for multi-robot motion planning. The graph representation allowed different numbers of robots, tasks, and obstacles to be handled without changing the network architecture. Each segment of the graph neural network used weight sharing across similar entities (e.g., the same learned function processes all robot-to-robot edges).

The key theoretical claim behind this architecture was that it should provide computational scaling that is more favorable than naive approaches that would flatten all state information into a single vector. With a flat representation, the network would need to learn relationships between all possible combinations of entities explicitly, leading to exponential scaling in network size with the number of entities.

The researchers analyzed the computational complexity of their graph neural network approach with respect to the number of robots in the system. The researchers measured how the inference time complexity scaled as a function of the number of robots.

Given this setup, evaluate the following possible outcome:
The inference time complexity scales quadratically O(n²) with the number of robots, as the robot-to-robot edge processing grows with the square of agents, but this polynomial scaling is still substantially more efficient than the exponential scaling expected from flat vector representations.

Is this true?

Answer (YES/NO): YES